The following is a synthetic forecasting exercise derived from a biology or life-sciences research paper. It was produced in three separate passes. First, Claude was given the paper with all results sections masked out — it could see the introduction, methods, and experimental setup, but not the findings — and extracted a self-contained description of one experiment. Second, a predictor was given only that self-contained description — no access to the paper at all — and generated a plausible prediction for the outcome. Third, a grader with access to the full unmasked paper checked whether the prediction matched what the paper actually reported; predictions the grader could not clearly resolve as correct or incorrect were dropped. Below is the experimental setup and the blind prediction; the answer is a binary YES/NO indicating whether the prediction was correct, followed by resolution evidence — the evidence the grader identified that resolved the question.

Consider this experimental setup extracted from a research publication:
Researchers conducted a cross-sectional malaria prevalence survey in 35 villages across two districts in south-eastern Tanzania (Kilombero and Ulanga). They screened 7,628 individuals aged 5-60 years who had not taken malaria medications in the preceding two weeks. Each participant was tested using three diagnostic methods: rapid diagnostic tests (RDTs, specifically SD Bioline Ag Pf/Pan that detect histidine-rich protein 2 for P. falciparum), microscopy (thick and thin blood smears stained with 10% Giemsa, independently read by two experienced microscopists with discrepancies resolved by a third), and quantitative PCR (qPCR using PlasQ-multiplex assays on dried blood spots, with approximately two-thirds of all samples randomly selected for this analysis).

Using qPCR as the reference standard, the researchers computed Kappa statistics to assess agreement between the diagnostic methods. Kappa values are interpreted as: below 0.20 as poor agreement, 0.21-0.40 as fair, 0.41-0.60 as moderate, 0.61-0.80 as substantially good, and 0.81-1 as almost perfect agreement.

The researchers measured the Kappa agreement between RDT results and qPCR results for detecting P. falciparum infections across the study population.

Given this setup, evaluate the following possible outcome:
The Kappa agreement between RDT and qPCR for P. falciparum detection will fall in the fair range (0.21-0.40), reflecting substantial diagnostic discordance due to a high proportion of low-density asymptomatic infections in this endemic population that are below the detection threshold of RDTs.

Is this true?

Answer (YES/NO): NO